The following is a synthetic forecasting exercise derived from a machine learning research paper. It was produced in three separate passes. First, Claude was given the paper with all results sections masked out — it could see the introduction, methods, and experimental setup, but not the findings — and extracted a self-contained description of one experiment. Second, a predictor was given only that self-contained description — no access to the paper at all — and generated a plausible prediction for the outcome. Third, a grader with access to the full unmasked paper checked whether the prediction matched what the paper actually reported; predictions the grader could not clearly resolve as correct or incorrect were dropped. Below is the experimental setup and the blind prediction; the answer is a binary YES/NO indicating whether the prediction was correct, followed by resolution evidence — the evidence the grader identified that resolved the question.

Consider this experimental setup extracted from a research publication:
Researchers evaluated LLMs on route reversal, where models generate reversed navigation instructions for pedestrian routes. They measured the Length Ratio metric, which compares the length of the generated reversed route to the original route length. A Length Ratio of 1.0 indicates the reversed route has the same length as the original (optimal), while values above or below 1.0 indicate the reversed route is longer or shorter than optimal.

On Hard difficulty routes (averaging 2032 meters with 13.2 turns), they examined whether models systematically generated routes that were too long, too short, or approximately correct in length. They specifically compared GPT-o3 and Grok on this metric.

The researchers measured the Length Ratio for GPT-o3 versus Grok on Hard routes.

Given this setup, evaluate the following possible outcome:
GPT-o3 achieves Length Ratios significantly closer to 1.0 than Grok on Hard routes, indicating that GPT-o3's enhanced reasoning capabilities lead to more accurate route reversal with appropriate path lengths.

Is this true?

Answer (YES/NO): NO